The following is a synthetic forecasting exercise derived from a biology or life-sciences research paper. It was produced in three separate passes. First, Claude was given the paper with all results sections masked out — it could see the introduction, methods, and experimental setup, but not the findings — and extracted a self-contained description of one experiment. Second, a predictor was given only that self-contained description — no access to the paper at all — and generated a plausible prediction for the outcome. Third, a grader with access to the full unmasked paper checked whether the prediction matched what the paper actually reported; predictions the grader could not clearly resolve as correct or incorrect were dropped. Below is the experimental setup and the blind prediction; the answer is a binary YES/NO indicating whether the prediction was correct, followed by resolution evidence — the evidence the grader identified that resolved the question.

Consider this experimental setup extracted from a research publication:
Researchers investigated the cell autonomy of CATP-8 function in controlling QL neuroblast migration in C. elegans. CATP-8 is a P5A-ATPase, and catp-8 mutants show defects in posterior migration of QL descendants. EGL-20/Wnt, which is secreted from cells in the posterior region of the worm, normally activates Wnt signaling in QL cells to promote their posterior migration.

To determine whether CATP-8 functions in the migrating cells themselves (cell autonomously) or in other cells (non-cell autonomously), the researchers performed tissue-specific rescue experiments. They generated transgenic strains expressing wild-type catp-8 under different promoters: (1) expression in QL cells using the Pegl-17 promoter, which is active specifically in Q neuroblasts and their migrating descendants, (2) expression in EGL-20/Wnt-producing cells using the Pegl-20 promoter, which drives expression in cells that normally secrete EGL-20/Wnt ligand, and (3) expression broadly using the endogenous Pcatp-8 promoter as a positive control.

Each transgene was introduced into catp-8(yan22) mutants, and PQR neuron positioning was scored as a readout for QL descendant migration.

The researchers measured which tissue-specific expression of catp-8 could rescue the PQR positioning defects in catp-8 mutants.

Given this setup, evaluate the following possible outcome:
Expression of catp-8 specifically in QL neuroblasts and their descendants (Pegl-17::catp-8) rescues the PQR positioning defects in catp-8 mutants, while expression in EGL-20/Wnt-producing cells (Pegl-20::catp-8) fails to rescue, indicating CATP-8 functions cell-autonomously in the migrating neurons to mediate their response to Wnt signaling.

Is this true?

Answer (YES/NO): NO